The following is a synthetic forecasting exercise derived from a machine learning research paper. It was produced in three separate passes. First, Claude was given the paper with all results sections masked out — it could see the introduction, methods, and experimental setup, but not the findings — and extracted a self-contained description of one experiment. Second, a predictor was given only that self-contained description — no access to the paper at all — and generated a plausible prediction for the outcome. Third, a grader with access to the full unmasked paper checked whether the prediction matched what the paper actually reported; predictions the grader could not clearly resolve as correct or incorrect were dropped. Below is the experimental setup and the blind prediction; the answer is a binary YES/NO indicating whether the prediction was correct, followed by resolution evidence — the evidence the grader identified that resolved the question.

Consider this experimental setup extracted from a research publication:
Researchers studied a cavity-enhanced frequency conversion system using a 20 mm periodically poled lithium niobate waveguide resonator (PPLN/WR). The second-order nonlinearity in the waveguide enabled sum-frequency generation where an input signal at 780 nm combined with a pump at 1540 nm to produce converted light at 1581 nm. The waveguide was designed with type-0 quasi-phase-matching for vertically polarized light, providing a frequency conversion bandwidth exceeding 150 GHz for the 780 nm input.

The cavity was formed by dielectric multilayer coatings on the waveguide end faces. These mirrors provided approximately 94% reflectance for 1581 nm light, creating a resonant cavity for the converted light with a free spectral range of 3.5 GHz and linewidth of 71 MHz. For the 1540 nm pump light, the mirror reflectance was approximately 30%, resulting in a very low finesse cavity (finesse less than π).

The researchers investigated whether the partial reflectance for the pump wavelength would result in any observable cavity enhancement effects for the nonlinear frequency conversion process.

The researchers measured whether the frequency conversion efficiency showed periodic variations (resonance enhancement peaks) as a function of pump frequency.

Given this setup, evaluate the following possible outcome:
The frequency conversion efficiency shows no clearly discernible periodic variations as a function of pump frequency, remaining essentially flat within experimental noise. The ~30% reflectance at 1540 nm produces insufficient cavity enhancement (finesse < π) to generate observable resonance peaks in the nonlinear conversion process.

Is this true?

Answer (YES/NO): NO